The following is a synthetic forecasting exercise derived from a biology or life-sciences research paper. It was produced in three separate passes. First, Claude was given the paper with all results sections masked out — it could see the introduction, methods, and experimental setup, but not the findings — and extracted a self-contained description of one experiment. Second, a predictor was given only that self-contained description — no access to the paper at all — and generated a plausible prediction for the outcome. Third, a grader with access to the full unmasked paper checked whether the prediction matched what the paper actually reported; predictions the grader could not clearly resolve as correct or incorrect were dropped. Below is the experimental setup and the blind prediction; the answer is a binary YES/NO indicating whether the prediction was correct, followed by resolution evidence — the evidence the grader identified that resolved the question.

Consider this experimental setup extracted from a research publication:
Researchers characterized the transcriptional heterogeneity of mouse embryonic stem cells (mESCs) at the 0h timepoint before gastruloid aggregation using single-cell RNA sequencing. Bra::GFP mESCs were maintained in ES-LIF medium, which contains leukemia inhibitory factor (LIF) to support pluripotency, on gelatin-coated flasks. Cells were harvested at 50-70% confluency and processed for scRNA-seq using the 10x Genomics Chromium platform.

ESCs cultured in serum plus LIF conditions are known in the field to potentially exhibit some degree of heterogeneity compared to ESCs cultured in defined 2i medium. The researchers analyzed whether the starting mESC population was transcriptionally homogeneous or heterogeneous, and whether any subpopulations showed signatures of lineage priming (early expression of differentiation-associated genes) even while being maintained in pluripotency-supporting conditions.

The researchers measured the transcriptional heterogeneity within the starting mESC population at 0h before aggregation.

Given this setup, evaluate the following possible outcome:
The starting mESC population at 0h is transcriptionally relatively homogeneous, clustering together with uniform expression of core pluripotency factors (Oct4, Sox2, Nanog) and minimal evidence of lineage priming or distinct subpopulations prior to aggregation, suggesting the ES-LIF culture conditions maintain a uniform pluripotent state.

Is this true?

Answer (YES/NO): NO